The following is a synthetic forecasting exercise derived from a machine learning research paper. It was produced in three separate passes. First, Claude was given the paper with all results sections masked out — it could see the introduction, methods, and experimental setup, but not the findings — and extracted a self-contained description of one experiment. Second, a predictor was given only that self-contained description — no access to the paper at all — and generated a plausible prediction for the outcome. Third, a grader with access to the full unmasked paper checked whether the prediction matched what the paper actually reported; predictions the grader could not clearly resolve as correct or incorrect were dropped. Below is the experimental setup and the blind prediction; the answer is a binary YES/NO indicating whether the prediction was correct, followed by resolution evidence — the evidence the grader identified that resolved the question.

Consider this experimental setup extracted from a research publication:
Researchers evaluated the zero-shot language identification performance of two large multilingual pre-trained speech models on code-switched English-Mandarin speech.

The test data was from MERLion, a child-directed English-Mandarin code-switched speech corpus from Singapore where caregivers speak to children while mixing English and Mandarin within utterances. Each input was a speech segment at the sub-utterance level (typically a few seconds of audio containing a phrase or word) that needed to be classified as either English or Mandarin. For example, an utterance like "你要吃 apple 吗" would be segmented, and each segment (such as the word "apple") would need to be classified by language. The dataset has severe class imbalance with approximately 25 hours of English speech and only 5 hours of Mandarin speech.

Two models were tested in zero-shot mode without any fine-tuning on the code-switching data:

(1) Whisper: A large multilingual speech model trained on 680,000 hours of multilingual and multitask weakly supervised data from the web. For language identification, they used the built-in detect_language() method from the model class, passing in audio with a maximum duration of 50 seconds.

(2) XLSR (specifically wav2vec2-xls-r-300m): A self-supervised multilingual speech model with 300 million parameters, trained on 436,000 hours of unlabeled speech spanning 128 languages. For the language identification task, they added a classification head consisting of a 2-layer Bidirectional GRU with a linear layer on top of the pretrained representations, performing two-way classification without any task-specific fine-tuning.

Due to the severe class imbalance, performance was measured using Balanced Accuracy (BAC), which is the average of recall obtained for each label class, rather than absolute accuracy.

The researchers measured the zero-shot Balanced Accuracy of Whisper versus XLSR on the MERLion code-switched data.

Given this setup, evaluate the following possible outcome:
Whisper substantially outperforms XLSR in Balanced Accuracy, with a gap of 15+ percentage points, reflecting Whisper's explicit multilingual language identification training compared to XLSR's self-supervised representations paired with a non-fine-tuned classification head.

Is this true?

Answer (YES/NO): YES